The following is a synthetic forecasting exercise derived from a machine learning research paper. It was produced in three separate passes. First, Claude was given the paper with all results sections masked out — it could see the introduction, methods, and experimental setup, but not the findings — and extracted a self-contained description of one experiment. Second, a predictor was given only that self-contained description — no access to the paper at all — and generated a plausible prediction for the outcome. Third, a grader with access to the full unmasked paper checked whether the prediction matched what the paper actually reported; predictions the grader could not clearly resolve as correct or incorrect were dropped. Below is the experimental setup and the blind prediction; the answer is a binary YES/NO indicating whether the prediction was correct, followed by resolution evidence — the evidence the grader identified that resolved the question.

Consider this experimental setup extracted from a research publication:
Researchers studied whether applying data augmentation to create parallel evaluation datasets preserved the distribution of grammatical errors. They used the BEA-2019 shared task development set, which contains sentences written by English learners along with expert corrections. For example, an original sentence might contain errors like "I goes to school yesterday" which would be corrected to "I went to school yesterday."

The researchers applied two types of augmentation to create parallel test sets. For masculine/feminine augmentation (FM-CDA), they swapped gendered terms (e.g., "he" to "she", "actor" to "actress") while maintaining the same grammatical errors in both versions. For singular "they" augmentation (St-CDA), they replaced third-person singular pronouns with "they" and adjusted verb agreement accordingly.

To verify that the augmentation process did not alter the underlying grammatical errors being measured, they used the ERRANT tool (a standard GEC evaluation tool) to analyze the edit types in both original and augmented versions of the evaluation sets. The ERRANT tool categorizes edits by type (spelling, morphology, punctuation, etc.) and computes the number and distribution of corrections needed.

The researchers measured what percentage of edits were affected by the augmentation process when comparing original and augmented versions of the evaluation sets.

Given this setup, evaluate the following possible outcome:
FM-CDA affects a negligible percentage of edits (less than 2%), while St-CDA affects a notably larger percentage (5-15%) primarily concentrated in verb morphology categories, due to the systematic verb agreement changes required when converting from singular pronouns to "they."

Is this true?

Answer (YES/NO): NO